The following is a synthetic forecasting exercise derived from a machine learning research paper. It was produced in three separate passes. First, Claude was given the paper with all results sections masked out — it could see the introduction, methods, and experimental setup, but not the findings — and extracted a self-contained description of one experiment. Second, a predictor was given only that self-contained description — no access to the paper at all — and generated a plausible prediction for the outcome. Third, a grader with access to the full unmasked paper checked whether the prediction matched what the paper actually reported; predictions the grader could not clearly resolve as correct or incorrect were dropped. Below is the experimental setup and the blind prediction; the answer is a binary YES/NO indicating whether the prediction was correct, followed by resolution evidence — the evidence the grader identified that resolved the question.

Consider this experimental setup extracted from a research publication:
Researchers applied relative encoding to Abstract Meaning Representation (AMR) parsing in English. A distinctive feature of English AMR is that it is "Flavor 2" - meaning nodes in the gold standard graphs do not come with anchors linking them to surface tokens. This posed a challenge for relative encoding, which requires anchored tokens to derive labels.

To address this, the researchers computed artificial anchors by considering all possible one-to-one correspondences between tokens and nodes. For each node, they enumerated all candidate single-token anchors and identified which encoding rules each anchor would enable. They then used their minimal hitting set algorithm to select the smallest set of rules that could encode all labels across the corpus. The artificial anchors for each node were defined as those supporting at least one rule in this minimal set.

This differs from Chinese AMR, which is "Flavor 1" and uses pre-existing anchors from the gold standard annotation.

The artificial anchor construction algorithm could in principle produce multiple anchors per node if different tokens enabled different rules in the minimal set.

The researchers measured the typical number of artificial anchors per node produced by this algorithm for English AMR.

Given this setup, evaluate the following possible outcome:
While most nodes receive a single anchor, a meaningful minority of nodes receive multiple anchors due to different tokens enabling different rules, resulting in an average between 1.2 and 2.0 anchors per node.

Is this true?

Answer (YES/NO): NO